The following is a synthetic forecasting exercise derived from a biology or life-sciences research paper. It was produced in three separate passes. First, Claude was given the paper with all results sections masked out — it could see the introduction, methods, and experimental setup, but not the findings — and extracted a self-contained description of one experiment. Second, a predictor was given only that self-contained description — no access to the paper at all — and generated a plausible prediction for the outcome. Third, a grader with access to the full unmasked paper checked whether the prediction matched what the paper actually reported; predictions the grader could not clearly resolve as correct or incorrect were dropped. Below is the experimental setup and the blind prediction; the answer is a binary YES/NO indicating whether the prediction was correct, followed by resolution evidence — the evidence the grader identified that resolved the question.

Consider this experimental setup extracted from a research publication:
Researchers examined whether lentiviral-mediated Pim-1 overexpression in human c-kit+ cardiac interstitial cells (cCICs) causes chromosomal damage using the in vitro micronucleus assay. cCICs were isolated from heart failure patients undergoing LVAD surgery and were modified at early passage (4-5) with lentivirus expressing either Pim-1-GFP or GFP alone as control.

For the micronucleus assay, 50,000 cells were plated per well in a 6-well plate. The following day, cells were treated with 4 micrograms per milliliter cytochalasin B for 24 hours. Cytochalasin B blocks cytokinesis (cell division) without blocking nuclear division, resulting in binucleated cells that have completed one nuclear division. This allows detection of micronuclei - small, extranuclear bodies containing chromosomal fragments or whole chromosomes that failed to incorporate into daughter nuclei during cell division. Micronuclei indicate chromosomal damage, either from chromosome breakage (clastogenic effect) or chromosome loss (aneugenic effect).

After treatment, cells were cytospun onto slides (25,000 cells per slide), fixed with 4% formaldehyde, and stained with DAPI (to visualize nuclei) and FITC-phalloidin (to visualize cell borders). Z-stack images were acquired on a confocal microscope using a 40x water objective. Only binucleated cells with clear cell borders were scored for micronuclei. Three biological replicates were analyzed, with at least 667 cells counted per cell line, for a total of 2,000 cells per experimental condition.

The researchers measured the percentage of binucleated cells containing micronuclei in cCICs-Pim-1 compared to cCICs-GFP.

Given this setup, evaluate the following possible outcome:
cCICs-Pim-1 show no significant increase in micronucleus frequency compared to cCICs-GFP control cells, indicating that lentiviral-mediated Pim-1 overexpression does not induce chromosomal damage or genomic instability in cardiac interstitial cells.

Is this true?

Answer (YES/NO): YES